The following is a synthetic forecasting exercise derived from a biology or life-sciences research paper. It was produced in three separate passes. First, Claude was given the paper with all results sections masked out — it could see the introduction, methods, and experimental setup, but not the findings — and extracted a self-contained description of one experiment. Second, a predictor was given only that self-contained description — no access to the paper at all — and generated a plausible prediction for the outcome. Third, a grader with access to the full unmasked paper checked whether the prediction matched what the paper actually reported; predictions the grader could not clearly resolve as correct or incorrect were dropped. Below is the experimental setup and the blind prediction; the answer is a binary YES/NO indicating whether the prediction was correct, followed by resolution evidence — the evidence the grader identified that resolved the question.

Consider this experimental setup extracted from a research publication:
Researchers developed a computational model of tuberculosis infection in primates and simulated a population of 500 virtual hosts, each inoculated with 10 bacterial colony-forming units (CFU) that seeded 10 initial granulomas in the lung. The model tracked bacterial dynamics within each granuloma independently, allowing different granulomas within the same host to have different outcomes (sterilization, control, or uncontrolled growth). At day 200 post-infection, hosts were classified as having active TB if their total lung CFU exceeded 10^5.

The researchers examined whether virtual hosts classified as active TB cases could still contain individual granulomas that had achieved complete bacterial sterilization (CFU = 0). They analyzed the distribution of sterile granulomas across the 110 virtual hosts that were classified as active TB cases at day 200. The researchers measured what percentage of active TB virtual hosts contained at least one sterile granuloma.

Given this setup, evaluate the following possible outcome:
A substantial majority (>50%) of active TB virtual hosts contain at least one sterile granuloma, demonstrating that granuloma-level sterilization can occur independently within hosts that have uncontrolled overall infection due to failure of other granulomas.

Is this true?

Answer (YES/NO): YES